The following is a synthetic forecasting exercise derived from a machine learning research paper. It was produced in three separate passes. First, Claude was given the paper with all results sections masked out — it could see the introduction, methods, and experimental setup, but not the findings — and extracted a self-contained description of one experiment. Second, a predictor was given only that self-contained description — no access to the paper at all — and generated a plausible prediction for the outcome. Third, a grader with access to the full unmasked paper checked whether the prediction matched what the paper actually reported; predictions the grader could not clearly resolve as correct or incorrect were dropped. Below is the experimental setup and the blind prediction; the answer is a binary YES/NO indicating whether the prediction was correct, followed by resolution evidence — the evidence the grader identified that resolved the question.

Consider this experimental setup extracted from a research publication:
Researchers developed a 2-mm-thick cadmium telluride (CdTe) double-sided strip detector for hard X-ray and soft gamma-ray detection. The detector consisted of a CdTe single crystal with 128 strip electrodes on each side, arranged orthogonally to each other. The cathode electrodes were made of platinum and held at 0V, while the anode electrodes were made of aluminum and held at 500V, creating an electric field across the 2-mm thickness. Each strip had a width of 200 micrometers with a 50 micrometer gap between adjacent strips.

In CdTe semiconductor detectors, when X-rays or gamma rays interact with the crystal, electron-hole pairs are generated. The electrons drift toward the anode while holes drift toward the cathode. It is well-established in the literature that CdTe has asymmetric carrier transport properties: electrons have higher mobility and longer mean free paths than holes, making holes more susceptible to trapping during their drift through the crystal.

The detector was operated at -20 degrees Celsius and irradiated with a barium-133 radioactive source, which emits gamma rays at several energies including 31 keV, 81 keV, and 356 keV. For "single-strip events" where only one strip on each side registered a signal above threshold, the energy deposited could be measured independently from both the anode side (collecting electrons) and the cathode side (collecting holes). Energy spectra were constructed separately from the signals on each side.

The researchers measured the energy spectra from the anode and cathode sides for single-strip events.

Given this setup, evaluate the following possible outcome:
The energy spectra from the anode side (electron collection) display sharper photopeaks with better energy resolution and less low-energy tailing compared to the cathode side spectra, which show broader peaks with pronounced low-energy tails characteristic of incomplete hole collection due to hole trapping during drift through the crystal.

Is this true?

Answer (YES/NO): YES